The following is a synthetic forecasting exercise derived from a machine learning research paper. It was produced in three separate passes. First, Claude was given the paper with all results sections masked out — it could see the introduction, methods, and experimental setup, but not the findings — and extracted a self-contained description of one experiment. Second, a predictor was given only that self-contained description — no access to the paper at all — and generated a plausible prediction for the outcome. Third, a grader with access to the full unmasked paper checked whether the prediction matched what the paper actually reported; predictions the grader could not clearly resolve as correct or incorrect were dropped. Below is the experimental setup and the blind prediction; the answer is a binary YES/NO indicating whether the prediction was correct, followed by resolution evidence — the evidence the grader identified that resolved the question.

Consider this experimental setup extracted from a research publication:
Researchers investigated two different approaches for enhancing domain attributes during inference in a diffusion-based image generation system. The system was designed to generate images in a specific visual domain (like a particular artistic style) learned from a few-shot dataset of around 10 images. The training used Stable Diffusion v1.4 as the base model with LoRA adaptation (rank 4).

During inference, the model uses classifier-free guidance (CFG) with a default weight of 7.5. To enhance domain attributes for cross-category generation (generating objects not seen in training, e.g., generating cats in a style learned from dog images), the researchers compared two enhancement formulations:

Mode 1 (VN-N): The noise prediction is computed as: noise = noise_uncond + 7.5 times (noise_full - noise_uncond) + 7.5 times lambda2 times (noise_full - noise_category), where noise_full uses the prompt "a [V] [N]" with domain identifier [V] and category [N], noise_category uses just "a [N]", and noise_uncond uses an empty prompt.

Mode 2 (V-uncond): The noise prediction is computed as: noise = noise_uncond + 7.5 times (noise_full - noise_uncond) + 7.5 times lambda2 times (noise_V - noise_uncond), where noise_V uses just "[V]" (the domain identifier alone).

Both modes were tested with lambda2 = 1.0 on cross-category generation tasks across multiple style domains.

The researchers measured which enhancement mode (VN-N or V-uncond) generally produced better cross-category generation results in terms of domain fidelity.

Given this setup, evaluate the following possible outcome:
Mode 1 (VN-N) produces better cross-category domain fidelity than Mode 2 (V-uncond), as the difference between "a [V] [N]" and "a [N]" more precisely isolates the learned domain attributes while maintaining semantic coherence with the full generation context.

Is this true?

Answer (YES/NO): NO